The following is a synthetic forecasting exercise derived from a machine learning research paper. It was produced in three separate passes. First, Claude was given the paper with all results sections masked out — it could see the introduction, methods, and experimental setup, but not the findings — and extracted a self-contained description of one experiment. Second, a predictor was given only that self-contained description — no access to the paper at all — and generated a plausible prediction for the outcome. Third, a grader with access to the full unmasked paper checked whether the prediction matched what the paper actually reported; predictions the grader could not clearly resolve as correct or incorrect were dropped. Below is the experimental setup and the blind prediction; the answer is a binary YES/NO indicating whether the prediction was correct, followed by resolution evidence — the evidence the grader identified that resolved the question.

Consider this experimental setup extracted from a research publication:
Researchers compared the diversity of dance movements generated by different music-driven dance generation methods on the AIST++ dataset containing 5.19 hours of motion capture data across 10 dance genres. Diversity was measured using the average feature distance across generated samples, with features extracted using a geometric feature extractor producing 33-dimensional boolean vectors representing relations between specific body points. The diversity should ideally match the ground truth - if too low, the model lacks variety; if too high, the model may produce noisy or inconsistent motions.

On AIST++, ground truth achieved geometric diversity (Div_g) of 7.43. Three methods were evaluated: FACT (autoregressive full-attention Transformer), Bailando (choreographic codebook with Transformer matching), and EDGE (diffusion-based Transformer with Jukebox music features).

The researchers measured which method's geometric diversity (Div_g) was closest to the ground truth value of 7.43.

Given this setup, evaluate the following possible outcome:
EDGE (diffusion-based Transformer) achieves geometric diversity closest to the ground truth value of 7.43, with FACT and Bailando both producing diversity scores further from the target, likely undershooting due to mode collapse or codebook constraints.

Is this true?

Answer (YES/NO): NO